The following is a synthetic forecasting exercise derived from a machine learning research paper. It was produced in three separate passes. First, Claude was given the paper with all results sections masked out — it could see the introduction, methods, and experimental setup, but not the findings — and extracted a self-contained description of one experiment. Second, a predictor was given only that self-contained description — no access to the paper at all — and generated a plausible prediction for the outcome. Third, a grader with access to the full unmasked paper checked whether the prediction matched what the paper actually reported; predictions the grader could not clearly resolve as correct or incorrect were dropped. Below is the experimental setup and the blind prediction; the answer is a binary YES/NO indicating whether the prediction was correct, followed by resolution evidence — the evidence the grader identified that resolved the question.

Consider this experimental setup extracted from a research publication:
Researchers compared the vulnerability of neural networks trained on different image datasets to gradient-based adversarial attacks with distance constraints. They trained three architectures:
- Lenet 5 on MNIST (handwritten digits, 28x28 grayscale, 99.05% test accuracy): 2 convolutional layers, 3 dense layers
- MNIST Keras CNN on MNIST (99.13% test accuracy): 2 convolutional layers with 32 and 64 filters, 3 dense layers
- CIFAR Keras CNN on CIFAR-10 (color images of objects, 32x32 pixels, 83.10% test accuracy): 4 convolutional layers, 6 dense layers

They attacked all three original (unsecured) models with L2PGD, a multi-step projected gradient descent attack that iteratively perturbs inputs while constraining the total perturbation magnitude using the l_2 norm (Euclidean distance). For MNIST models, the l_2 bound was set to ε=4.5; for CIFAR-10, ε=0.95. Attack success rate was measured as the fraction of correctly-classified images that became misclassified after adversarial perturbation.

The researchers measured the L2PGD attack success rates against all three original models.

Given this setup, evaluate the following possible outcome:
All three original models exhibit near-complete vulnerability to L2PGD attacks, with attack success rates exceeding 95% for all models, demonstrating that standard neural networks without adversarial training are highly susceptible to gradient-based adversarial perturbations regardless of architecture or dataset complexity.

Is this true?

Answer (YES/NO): YES